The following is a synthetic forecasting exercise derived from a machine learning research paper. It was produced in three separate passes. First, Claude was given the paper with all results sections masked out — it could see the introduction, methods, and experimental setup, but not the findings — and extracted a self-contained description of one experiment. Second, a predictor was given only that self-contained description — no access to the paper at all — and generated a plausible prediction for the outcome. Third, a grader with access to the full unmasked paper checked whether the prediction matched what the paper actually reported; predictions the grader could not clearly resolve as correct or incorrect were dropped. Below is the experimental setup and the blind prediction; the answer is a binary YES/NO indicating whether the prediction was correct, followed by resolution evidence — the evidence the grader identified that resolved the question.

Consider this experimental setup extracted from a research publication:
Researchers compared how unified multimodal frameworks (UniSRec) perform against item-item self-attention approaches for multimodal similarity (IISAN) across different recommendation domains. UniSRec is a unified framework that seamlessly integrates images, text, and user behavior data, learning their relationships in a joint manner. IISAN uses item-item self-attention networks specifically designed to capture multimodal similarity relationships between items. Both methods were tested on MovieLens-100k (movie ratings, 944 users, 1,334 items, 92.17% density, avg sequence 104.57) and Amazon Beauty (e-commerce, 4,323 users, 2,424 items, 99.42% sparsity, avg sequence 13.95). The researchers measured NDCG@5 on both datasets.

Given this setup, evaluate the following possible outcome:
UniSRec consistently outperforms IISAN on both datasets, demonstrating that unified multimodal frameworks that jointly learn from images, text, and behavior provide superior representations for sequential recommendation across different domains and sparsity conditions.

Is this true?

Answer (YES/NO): NO